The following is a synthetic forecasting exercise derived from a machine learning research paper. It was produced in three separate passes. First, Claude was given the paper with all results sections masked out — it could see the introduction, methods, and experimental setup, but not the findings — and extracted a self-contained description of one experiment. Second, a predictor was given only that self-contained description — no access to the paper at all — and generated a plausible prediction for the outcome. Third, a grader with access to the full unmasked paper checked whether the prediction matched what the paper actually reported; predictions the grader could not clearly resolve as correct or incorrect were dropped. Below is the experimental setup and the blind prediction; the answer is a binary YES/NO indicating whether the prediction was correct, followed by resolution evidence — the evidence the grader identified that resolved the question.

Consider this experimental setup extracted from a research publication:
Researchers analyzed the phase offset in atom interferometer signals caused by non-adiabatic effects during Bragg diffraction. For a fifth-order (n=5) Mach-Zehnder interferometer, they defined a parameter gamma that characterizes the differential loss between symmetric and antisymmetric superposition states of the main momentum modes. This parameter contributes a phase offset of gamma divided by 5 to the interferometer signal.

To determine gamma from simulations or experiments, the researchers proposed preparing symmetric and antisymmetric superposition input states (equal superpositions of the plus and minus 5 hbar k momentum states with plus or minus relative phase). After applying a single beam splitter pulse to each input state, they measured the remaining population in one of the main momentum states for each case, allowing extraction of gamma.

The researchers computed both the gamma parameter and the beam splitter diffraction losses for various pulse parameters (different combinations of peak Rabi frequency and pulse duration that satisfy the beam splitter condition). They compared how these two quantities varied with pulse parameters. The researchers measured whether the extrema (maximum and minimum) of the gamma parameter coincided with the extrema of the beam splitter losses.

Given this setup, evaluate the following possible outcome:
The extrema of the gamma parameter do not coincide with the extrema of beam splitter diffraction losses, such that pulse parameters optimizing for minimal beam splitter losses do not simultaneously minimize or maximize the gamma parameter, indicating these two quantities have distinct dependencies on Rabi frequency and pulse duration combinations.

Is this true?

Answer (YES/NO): NO